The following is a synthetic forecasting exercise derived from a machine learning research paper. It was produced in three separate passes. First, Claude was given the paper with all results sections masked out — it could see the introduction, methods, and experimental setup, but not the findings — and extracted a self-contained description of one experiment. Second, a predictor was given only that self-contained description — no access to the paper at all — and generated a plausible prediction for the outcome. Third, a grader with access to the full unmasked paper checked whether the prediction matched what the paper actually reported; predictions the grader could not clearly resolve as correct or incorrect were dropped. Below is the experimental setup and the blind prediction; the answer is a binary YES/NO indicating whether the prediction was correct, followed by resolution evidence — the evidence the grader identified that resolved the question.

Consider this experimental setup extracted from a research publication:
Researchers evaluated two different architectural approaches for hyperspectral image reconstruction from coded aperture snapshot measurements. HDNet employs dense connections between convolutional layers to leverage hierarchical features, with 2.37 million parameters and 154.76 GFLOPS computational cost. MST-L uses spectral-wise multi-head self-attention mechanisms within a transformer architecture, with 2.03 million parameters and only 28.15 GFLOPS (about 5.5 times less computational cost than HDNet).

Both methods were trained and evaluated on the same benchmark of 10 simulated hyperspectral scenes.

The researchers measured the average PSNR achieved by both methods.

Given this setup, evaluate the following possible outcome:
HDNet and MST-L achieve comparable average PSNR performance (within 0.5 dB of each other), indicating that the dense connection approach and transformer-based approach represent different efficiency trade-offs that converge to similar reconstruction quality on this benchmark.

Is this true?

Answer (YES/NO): YES